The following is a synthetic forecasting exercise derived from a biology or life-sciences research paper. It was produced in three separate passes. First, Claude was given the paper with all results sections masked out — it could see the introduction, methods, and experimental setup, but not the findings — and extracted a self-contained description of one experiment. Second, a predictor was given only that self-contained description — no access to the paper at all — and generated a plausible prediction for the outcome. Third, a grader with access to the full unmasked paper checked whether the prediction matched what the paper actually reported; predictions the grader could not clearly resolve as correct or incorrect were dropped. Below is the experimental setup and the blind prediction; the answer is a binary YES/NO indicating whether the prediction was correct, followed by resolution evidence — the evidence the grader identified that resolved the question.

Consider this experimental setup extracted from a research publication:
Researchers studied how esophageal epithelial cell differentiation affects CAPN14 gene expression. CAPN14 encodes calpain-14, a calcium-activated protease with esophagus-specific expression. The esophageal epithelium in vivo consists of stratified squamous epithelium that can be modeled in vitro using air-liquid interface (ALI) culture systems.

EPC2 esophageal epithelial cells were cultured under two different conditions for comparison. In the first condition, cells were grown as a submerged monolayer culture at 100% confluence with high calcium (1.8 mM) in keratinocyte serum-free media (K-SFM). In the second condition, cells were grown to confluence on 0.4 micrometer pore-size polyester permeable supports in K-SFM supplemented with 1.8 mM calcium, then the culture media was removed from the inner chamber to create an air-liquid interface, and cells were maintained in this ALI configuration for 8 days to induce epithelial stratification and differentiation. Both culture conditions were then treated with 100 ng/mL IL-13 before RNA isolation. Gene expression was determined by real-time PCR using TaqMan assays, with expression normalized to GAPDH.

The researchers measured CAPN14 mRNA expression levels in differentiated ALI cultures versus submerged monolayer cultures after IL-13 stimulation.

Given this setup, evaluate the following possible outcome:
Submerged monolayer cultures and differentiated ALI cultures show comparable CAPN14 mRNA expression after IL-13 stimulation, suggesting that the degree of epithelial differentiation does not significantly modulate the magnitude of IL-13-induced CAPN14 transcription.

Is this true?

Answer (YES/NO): NO